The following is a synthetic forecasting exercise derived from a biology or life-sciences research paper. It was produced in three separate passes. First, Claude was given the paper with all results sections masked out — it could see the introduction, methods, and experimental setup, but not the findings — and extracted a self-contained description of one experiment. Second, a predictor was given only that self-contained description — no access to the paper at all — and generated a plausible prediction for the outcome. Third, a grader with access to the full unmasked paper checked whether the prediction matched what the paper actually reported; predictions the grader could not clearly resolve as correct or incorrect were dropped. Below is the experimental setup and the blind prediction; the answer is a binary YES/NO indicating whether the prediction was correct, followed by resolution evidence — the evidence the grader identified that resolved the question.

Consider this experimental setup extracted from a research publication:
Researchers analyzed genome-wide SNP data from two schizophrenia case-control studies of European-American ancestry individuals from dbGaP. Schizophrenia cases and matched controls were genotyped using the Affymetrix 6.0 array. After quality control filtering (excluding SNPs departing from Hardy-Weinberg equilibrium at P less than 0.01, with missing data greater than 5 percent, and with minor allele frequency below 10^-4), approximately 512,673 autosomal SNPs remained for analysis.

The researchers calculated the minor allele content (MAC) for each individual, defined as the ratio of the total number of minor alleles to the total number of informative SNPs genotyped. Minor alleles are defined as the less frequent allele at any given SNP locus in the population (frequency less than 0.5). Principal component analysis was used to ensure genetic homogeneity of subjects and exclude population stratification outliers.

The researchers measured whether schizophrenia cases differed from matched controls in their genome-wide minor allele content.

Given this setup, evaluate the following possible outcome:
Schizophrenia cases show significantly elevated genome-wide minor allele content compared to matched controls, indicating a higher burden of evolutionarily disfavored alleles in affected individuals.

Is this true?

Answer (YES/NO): YES